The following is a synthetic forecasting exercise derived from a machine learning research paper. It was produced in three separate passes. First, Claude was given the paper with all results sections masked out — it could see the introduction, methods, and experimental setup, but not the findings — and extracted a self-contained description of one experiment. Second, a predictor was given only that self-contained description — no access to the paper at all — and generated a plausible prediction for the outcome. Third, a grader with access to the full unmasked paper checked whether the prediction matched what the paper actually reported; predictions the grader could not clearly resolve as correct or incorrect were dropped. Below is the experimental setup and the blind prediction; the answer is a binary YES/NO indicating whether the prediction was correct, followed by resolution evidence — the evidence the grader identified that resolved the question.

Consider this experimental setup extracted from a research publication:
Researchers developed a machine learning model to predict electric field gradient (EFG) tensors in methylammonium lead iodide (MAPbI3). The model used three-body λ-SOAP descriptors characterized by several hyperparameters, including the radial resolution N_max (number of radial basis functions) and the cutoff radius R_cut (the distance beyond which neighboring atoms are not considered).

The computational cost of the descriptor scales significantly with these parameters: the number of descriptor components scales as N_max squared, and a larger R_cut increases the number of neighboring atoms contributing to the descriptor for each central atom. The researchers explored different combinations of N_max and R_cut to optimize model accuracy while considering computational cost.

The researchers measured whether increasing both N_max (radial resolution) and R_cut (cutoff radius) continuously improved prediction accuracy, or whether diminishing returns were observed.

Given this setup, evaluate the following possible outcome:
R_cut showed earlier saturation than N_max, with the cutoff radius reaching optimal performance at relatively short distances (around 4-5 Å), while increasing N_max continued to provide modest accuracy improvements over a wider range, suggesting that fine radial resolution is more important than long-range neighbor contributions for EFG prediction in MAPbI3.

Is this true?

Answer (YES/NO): NO